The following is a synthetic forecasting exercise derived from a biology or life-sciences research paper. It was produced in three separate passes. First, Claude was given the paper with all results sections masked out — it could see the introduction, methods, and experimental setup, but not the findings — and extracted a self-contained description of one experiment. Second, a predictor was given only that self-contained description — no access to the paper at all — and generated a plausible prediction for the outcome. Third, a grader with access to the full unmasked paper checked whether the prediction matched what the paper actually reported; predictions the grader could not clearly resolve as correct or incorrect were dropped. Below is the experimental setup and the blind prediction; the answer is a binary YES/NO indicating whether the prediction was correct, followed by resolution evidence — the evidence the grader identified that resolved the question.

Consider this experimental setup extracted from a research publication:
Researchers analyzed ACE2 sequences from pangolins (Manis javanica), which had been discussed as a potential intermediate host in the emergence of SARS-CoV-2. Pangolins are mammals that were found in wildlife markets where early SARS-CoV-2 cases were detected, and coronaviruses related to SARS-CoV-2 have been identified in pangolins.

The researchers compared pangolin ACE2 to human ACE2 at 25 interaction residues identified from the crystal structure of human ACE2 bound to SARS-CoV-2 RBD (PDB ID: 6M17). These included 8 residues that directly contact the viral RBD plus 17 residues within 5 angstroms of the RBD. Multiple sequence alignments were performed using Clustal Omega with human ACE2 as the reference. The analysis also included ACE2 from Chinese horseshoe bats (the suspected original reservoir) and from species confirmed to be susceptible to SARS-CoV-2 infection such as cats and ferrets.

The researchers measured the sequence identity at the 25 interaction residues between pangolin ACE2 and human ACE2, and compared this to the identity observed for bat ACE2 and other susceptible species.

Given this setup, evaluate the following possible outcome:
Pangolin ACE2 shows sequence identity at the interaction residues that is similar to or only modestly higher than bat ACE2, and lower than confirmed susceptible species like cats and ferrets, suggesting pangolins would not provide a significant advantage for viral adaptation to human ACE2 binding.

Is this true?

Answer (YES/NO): YES